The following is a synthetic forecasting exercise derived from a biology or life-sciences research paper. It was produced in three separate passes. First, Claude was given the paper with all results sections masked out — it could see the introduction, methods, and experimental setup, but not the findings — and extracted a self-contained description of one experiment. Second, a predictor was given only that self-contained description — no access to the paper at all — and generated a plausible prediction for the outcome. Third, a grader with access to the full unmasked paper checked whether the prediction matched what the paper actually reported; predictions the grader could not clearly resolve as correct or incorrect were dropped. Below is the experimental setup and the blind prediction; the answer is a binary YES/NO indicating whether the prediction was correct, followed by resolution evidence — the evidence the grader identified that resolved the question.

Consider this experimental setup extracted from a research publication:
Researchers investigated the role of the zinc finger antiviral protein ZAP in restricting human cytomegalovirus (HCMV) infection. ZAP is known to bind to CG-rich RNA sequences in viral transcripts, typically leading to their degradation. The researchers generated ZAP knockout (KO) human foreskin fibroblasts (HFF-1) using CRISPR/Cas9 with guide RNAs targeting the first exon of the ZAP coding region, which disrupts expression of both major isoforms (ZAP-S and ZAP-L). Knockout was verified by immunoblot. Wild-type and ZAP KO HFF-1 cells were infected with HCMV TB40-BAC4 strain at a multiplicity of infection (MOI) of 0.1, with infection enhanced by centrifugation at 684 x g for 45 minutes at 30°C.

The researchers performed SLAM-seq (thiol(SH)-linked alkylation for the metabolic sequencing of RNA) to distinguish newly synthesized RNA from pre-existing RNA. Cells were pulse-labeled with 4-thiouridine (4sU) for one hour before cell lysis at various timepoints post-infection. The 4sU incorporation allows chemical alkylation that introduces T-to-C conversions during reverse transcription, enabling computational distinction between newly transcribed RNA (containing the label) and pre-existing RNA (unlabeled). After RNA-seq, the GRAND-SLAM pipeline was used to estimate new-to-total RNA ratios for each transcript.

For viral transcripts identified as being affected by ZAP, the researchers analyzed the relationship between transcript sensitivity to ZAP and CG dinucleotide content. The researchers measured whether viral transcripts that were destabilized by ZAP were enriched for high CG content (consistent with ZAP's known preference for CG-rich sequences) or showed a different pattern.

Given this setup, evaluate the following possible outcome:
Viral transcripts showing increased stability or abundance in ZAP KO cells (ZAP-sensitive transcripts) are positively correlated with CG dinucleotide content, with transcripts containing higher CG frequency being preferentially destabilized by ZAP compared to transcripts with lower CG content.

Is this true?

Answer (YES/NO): NO